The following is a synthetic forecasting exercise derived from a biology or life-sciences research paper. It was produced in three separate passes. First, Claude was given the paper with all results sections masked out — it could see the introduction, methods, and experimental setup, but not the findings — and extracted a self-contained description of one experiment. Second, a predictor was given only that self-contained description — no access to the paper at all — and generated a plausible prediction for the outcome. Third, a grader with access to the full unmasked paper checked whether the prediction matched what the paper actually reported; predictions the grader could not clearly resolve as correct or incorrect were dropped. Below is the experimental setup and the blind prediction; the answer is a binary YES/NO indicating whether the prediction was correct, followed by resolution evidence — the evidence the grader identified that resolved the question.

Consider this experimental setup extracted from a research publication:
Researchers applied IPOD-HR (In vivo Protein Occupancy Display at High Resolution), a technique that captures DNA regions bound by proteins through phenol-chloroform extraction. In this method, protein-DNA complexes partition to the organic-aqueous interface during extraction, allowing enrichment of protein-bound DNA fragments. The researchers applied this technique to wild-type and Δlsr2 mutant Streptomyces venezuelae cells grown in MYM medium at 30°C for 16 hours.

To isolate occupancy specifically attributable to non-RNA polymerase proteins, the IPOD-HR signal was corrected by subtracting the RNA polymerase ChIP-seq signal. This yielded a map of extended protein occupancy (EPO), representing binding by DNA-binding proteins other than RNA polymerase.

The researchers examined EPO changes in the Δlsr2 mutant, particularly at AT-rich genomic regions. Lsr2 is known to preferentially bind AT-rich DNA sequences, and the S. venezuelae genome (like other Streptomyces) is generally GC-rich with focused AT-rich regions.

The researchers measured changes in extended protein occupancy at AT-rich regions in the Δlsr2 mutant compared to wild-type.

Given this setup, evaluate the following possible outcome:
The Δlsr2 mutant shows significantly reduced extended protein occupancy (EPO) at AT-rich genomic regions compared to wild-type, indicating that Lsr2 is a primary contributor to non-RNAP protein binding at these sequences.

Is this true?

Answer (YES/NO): YES